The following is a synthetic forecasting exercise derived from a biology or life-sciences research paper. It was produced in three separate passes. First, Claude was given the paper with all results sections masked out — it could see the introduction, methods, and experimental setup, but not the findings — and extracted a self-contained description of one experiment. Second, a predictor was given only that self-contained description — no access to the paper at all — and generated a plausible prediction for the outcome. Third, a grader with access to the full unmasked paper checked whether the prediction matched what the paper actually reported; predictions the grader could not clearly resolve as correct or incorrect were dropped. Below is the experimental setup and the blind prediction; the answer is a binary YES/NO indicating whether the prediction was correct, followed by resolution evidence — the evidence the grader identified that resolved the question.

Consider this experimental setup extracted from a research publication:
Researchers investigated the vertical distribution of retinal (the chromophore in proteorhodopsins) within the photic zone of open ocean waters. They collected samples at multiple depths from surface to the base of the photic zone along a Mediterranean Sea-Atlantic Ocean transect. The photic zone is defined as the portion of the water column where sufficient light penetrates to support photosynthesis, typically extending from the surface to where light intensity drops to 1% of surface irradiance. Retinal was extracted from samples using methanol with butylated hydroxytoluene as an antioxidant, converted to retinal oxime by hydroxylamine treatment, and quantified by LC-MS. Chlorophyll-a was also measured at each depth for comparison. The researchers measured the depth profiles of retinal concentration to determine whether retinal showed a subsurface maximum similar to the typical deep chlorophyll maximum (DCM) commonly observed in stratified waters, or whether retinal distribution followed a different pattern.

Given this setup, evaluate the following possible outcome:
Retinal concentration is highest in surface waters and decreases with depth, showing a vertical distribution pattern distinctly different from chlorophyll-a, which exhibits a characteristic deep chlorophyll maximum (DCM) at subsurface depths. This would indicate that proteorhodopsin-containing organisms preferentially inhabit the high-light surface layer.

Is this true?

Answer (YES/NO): YES